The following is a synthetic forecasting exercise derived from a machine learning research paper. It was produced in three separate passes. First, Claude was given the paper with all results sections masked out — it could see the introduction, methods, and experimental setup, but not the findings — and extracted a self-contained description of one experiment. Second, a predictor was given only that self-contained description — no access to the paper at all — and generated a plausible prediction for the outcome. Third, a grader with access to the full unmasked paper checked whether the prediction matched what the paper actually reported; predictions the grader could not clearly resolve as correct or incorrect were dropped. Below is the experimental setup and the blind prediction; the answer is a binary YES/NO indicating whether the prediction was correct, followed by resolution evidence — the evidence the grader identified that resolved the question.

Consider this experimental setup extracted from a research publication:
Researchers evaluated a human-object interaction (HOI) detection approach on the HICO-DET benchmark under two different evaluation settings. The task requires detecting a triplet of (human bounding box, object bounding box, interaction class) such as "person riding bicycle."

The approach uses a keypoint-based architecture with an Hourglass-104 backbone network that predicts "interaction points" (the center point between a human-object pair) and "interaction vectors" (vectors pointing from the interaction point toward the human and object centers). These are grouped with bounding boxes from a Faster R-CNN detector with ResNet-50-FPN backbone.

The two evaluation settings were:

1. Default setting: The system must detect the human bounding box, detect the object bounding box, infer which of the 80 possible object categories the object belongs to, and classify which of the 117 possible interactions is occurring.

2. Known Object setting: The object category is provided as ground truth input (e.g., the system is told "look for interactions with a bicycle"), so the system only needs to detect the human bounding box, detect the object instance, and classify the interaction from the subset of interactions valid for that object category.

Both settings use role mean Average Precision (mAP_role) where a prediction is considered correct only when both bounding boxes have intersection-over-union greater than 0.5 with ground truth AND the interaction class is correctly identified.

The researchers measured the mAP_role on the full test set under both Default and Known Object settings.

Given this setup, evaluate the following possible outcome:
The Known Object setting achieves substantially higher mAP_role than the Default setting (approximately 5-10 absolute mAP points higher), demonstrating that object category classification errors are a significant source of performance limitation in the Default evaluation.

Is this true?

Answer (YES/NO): NO